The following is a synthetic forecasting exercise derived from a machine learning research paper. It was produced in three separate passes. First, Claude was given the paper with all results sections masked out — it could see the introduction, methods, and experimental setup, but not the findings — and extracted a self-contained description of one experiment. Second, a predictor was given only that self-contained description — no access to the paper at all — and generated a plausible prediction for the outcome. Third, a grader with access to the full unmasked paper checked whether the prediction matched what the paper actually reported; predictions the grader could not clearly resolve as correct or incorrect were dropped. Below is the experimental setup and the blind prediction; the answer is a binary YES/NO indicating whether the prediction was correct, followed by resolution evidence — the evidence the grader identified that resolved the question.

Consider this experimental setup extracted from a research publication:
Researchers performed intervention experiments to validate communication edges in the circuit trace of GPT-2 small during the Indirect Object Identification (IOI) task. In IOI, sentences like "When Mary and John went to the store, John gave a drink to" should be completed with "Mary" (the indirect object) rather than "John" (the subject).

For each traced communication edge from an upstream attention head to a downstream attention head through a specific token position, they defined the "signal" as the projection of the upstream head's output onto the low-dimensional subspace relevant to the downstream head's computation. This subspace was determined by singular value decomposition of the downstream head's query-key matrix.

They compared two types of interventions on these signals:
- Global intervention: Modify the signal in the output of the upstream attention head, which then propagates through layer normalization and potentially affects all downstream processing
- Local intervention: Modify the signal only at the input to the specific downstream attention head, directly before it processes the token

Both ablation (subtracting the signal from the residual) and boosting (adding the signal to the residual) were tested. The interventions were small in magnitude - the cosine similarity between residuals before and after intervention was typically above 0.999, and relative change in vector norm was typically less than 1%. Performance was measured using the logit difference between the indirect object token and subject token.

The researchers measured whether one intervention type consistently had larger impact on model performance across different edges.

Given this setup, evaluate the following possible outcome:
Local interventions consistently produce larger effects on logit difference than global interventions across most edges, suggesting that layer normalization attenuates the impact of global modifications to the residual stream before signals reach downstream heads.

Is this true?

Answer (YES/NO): NO